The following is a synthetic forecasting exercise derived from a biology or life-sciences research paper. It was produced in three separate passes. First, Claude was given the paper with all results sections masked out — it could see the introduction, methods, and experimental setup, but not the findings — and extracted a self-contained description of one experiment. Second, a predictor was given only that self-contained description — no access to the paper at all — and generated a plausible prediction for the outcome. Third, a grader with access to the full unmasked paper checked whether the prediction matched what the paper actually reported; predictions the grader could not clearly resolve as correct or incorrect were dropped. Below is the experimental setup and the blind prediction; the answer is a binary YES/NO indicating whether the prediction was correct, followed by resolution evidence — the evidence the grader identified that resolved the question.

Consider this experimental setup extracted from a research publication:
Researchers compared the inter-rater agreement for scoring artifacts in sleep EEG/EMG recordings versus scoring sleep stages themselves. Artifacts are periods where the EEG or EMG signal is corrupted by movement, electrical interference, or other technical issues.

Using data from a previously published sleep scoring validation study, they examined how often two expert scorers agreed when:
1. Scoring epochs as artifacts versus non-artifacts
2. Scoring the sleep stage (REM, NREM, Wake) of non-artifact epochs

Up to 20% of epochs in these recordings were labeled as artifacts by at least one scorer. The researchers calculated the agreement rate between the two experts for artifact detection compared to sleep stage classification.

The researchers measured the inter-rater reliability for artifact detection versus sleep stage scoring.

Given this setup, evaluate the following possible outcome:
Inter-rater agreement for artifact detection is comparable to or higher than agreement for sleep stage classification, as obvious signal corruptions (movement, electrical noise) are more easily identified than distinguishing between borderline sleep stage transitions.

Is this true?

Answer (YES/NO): NO